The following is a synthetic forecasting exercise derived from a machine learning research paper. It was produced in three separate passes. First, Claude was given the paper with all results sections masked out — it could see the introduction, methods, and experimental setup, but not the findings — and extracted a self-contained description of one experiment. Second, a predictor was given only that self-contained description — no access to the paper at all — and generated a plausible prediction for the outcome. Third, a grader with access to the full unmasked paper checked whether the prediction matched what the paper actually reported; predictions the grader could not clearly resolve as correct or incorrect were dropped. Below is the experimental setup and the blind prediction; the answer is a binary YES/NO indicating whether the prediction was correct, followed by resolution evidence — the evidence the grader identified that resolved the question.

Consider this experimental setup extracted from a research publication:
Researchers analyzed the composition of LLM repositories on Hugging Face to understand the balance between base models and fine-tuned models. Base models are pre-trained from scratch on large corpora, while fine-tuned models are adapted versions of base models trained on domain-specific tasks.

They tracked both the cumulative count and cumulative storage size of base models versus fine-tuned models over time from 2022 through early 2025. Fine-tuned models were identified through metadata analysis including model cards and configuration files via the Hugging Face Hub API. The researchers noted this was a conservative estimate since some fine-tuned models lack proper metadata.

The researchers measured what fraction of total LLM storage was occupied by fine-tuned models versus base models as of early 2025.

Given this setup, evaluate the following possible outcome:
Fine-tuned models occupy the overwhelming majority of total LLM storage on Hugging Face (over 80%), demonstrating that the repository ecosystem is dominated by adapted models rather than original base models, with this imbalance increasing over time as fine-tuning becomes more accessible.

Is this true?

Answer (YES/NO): YES